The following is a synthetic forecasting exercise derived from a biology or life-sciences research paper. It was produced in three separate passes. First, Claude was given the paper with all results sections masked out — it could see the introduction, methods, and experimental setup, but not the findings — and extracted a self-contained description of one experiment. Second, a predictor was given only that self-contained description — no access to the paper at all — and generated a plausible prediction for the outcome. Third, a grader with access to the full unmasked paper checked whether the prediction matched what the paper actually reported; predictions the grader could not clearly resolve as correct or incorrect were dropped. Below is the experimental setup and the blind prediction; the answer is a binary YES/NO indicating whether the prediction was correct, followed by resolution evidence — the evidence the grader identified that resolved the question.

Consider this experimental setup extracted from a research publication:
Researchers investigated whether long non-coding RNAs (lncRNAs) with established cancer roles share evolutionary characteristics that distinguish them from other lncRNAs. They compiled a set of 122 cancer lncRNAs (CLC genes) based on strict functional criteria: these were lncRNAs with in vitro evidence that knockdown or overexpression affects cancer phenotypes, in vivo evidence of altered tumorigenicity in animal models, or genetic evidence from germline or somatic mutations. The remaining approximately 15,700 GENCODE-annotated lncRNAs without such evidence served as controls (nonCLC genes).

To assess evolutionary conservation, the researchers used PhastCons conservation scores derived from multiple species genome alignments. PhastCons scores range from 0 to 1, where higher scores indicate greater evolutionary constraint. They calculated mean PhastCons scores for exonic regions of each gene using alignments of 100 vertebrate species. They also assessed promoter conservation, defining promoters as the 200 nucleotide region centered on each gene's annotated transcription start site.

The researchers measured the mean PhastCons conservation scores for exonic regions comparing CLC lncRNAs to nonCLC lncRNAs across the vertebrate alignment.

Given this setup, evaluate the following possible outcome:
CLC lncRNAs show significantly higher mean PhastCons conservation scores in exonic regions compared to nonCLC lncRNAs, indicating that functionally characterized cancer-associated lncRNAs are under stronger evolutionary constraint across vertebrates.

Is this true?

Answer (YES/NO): YES